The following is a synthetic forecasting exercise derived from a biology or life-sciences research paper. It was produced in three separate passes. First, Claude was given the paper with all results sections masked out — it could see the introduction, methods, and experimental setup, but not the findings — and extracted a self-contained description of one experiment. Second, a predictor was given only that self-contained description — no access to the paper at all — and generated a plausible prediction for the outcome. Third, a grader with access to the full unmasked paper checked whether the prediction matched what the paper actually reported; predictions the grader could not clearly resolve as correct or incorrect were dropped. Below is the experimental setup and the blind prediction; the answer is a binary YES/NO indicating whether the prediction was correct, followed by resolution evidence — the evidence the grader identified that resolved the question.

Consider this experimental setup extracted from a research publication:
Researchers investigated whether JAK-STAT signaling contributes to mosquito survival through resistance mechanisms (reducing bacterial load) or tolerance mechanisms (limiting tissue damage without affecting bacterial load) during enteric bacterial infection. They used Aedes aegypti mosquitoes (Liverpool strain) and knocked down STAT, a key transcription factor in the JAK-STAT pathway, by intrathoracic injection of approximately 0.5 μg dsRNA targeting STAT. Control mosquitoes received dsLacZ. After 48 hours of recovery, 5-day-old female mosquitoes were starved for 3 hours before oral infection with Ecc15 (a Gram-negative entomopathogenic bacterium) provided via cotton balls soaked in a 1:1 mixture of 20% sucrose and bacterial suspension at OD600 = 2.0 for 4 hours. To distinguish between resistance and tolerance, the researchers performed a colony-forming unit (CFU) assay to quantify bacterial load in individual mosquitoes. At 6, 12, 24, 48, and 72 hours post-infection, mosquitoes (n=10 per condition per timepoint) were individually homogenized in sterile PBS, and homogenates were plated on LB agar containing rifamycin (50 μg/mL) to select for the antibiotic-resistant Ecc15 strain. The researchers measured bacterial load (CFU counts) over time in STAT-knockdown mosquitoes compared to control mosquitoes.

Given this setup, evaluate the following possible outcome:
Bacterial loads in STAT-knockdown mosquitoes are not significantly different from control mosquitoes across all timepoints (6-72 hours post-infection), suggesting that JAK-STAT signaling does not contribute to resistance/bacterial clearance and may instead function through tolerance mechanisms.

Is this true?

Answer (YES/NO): YES